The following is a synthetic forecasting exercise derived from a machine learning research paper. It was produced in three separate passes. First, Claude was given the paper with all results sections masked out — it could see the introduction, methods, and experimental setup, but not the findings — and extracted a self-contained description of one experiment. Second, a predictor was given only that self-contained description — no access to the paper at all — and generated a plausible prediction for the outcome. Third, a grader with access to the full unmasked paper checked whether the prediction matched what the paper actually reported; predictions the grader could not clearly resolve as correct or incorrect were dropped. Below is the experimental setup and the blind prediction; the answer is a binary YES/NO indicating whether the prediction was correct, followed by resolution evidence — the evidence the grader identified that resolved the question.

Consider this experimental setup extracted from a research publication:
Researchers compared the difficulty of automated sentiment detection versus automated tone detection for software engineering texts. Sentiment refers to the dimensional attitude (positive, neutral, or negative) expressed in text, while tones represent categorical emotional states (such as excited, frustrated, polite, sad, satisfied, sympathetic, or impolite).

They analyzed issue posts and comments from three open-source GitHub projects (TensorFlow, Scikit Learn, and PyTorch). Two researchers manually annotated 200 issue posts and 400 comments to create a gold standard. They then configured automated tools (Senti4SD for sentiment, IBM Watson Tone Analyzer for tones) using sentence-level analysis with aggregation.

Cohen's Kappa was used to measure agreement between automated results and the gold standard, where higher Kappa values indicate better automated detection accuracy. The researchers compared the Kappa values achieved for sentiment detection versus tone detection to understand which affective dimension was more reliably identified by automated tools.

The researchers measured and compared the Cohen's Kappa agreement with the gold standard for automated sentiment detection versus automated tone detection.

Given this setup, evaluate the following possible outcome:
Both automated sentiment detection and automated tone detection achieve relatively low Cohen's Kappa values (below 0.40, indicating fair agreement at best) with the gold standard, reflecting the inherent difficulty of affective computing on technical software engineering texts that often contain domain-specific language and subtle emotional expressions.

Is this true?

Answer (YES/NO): NO